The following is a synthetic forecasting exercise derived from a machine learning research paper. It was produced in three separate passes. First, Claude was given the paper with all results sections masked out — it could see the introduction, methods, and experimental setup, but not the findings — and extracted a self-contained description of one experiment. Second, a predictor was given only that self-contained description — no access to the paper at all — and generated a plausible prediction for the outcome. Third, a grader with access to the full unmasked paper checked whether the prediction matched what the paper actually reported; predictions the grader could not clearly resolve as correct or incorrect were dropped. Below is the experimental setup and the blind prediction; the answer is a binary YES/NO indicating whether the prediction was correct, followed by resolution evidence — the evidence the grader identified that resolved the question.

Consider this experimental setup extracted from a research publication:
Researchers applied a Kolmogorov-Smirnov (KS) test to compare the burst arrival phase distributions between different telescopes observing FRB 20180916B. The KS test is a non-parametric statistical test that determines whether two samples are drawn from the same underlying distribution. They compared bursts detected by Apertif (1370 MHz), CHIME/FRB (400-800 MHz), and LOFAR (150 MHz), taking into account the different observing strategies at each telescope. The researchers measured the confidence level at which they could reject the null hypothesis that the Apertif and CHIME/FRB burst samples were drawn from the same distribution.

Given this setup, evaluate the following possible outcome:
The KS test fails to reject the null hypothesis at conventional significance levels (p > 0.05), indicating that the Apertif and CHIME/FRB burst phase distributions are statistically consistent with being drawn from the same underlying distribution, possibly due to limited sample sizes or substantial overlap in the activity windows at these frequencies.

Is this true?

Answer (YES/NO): NO